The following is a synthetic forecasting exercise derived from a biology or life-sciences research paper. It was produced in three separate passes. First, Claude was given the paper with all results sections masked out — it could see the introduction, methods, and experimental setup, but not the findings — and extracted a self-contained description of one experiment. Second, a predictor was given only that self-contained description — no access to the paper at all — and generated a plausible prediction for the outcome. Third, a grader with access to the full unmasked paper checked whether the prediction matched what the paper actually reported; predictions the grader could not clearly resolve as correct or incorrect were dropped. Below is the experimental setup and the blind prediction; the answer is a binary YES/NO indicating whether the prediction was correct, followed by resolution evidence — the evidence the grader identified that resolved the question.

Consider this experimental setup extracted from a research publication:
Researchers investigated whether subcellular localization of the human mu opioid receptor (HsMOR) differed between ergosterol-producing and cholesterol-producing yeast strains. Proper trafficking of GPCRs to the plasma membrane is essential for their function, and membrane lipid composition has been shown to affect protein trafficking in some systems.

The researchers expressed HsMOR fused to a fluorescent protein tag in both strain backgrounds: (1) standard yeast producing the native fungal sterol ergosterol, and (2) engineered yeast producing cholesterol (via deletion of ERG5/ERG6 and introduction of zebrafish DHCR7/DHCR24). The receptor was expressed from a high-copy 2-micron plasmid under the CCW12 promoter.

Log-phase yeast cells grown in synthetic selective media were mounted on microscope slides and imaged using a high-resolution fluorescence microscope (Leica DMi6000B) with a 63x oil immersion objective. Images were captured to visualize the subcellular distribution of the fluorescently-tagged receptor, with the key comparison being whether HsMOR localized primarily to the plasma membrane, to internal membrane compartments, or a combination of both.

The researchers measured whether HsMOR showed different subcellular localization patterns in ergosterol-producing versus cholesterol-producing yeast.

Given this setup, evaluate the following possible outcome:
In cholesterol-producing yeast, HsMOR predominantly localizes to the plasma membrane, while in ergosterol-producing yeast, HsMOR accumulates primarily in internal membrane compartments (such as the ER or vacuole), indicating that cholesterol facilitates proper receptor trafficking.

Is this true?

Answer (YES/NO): NO